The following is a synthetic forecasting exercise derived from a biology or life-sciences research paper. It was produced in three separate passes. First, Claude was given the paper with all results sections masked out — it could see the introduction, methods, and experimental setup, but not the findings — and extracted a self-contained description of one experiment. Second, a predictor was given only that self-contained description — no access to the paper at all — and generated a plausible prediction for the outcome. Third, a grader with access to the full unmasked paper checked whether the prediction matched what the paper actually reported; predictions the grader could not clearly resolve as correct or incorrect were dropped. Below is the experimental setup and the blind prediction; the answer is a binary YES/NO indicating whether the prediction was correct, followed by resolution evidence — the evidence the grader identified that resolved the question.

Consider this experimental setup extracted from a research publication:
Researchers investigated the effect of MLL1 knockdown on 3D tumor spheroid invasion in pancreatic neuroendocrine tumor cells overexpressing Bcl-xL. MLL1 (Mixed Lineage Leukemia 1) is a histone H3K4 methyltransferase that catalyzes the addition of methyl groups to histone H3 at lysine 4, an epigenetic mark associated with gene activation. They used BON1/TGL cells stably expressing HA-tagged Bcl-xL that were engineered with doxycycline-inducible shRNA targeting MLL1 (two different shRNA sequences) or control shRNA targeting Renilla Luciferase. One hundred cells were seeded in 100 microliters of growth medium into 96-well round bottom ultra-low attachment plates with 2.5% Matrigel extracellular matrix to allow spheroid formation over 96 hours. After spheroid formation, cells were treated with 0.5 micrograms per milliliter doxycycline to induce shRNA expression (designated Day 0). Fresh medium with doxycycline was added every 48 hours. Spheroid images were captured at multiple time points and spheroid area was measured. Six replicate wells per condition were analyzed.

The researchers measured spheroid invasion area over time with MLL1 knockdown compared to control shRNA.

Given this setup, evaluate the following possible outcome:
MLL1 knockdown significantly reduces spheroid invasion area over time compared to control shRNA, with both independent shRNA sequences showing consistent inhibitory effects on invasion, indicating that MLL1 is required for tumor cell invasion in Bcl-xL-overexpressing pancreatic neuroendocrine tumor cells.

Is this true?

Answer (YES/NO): NO